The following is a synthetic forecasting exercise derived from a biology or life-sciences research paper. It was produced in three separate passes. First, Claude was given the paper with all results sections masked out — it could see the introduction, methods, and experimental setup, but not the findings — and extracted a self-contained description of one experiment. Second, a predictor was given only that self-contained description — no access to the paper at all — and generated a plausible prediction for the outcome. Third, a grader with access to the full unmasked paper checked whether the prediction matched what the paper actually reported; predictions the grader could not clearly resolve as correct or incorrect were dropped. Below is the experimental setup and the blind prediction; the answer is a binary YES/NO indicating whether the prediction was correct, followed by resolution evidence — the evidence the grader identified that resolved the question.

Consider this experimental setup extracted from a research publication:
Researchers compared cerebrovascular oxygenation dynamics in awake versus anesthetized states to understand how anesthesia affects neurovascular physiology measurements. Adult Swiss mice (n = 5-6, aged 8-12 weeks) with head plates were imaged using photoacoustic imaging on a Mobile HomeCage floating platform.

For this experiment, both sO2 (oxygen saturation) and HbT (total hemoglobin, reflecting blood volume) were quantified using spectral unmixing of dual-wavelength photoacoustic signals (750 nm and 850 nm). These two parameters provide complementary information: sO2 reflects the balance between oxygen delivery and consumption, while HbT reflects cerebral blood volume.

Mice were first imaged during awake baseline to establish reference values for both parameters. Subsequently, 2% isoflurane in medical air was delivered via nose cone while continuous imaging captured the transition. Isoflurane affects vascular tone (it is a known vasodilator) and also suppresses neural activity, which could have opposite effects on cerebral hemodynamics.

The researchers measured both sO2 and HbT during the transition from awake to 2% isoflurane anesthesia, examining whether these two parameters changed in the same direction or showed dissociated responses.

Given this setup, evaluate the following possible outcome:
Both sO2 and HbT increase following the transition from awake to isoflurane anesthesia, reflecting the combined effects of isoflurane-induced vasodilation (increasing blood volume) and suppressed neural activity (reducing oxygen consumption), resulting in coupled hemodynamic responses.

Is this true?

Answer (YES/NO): NO